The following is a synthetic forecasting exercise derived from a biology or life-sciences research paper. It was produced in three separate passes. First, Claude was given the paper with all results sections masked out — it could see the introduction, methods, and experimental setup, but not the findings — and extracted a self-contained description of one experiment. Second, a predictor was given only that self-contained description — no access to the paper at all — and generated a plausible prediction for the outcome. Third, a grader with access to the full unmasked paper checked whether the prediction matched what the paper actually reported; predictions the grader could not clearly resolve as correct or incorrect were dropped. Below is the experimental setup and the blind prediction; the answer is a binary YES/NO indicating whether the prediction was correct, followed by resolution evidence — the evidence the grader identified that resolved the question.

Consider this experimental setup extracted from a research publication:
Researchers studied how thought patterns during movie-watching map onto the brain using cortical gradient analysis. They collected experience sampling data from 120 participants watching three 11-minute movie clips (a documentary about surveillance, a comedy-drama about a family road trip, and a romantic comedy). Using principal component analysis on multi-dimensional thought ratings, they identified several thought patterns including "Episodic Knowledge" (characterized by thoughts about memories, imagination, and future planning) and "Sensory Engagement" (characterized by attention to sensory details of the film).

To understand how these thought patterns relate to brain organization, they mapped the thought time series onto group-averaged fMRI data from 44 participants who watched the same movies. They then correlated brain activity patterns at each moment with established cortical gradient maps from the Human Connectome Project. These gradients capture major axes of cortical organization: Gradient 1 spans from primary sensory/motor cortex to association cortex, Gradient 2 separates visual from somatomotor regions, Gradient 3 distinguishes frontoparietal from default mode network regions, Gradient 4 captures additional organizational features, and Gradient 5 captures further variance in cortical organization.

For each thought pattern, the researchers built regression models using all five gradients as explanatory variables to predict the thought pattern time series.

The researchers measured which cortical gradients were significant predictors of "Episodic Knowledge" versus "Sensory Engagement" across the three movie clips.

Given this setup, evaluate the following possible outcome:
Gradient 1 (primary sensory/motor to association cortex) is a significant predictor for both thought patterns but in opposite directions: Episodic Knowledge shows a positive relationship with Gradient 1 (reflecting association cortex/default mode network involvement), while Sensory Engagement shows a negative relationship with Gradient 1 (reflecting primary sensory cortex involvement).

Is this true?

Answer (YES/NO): NO